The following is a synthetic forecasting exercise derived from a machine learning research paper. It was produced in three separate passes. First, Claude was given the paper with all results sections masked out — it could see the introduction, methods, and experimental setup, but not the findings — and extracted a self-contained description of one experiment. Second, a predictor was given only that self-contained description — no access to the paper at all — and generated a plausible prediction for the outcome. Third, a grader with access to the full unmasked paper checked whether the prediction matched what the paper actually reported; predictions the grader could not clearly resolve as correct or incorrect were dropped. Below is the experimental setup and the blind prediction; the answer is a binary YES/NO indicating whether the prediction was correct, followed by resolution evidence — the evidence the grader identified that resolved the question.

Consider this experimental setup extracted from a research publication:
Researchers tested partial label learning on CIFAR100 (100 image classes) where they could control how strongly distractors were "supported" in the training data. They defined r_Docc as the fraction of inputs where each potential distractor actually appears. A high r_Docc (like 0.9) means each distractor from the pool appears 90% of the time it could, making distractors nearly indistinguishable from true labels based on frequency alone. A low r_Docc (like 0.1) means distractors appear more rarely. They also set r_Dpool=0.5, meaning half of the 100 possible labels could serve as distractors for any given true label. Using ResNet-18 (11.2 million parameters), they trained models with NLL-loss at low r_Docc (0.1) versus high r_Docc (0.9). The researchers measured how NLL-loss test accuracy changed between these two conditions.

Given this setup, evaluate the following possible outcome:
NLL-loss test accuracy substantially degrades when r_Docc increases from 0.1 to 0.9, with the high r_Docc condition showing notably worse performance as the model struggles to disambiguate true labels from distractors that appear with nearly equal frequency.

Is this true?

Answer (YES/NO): YES